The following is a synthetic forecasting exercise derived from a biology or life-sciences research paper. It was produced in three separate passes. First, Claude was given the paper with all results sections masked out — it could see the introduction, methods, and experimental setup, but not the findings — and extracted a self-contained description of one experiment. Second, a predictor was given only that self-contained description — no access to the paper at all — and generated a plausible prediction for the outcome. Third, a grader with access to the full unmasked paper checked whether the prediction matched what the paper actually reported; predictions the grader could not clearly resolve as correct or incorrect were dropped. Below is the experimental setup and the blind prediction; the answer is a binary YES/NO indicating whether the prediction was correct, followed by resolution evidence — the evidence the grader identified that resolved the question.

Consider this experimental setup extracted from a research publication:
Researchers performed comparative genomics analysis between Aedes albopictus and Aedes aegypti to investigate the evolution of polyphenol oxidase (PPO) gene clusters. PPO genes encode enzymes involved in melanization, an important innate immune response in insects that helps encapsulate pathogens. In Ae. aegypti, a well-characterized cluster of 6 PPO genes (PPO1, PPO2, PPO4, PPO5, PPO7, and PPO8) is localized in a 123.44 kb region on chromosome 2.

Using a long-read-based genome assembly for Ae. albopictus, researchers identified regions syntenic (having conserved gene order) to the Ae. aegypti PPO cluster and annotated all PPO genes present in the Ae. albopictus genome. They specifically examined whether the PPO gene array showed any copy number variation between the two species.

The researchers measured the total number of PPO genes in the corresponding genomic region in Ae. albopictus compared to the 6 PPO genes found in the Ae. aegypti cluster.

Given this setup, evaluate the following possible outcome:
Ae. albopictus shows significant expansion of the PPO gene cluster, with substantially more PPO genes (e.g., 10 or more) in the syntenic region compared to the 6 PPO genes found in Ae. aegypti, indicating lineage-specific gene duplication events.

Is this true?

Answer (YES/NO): YES